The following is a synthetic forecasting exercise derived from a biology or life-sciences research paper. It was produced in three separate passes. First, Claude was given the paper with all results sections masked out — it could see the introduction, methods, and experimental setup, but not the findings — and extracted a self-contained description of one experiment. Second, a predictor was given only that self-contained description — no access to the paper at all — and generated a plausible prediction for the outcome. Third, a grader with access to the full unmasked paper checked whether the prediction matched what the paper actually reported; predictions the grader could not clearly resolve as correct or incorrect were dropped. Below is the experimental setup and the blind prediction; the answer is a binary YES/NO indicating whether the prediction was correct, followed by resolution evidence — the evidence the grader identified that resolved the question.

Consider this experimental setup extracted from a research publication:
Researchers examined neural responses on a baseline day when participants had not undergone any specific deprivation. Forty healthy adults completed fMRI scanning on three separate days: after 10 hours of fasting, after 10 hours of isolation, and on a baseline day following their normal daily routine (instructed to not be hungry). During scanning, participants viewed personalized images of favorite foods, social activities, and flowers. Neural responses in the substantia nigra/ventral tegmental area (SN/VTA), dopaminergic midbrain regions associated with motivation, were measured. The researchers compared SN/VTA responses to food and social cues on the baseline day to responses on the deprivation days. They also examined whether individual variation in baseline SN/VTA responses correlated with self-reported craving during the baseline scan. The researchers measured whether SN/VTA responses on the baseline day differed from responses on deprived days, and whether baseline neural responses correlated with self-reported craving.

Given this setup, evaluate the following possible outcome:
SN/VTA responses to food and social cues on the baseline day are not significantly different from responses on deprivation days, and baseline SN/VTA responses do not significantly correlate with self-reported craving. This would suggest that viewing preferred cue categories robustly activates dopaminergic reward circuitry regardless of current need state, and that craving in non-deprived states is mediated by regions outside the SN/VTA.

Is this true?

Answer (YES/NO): NO